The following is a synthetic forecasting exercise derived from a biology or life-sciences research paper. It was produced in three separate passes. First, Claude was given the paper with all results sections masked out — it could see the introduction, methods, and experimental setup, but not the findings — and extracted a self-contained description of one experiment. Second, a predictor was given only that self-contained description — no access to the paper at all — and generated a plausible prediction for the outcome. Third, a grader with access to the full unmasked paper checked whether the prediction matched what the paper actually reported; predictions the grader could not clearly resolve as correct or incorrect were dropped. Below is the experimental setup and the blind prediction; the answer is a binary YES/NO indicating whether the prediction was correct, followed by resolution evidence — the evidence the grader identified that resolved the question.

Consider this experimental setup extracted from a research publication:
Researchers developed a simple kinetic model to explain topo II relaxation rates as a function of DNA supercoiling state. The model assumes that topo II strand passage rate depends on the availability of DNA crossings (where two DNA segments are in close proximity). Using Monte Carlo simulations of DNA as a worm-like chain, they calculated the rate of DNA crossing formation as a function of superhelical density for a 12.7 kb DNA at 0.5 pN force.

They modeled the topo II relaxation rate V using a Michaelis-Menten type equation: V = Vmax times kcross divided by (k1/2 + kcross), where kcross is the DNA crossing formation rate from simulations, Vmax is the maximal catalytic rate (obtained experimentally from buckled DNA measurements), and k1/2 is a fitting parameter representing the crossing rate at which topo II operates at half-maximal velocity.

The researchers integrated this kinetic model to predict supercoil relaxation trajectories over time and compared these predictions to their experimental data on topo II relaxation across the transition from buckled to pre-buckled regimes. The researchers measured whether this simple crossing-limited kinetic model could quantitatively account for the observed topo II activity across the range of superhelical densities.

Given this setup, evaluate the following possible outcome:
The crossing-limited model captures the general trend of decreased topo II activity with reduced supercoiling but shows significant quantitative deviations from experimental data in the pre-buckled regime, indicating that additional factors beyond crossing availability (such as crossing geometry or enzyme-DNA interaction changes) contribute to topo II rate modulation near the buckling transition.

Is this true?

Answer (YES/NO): NO